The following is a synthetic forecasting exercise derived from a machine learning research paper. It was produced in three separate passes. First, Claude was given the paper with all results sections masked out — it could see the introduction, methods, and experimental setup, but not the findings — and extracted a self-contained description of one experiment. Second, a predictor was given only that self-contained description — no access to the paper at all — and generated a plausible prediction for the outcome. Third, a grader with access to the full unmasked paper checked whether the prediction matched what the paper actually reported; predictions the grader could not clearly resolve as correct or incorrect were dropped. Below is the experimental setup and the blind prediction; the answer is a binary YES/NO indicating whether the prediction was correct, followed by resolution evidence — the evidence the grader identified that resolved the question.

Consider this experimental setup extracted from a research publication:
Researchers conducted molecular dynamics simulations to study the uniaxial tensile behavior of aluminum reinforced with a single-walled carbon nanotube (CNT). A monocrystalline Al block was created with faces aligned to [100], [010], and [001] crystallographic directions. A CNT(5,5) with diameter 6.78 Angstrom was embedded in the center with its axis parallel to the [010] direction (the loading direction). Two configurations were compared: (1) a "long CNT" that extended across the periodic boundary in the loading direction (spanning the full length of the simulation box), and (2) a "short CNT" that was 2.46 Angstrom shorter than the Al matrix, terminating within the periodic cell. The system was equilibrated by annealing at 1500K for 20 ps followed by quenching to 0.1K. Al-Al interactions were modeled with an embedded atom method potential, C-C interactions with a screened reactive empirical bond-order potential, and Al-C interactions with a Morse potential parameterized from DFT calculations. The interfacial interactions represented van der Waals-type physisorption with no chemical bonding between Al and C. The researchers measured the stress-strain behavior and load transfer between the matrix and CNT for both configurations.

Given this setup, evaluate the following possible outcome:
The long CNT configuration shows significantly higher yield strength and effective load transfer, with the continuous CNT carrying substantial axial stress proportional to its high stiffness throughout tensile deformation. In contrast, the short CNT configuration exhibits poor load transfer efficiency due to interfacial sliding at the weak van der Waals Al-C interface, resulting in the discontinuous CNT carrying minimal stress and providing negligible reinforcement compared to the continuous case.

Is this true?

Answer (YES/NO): NO